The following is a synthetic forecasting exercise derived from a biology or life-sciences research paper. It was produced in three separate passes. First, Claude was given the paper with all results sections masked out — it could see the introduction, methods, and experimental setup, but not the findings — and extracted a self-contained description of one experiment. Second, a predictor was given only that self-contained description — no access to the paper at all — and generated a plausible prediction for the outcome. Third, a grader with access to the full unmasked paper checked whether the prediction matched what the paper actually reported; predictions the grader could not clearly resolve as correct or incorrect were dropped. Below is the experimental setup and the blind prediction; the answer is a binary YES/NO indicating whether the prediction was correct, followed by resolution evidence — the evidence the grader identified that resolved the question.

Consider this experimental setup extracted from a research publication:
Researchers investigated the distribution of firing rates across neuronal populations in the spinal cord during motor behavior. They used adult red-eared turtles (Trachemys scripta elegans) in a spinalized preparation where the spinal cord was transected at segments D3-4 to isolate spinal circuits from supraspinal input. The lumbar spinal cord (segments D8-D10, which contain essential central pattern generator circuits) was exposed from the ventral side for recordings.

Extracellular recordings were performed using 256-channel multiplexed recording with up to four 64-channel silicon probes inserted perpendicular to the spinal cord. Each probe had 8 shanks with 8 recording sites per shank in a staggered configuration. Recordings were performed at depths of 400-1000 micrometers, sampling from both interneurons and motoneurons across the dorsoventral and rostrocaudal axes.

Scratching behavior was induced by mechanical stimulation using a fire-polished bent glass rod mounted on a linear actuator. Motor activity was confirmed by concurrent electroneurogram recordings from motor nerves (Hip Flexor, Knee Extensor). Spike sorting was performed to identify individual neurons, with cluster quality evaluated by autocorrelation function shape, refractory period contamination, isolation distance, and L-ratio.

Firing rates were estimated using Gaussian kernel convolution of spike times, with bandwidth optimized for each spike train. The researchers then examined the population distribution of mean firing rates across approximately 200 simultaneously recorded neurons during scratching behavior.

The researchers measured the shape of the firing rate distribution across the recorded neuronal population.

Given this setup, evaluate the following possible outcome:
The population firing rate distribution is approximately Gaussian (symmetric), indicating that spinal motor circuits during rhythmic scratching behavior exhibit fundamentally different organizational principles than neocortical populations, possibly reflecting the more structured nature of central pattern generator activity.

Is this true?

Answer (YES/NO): NO